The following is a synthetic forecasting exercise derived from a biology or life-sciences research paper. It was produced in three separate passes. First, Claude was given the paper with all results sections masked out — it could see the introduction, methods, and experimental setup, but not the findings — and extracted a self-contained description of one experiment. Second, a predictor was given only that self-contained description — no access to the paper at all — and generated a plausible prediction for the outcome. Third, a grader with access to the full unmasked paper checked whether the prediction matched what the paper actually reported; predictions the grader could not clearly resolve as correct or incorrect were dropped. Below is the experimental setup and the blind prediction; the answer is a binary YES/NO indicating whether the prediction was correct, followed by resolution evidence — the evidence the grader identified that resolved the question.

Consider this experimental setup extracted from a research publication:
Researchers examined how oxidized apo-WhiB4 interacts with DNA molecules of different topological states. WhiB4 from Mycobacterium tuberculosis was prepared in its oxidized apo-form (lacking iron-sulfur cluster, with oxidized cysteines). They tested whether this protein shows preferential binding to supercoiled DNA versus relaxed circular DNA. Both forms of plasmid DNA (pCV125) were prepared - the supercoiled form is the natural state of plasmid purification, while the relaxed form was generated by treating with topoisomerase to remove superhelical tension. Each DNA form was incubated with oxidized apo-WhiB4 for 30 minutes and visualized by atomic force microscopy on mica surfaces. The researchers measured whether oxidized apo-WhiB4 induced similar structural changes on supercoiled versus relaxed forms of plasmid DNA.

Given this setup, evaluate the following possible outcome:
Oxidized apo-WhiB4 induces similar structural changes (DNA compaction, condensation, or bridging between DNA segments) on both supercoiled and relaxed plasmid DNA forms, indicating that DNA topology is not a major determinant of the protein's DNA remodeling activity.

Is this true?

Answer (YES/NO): YES